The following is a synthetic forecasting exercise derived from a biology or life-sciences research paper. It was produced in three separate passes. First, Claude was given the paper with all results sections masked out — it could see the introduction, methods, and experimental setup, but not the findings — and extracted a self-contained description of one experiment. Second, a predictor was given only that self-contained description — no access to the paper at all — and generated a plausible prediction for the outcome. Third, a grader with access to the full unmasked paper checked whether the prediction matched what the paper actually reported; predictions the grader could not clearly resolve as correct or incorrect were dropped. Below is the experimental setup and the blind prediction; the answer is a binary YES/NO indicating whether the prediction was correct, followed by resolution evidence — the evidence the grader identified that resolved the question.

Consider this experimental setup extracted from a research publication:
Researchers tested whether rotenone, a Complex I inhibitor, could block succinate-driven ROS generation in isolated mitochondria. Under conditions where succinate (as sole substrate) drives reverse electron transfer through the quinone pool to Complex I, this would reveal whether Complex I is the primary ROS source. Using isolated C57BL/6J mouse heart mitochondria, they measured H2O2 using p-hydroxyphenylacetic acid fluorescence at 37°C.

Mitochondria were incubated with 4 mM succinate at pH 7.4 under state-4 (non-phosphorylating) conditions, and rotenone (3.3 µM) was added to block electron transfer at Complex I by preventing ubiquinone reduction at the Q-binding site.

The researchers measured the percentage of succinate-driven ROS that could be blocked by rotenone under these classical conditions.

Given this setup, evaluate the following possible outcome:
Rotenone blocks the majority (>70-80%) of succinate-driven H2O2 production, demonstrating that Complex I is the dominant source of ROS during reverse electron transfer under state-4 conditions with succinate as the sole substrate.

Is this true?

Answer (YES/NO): YES